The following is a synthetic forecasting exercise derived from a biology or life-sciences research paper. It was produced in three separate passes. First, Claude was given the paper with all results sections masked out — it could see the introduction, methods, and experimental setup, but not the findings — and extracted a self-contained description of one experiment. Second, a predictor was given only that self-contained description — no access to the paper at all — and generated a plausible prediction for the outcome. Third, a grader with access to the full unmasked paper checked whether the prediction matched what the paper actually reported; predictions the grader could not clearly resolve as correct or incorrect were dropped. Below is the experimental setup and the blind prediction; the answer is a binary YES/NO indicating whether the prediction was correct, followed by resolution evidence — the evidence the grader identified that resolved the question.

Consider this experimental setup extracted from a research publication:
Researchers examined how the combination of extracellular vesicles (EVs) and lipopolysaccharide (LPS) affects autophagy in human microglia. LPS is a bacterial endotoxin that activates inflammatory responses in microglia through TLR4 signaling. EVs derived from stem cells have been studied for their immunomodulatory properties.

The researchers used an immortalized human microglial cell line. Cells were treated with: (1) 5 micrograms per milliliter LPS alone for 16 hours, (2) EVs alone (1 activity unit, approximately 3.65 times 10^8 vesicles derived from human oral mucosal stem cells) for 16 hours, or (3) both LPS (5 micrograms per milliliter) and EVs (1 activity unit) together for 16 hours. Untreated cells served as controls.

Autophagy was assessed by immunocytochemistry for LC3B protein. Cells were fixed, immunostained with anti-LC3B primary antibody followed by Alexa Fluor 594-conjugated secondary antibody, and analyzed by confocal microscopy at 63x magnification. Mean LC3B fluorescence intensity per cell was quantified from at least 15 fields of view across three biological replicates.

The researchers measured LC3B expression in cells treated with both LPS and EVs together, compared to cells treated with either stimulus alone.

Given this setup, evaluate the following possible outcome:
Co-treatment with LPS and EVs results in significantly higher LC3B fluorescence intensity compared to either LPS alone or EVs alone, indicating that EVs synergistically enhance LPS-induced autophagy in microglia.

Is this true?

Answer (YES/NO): NO